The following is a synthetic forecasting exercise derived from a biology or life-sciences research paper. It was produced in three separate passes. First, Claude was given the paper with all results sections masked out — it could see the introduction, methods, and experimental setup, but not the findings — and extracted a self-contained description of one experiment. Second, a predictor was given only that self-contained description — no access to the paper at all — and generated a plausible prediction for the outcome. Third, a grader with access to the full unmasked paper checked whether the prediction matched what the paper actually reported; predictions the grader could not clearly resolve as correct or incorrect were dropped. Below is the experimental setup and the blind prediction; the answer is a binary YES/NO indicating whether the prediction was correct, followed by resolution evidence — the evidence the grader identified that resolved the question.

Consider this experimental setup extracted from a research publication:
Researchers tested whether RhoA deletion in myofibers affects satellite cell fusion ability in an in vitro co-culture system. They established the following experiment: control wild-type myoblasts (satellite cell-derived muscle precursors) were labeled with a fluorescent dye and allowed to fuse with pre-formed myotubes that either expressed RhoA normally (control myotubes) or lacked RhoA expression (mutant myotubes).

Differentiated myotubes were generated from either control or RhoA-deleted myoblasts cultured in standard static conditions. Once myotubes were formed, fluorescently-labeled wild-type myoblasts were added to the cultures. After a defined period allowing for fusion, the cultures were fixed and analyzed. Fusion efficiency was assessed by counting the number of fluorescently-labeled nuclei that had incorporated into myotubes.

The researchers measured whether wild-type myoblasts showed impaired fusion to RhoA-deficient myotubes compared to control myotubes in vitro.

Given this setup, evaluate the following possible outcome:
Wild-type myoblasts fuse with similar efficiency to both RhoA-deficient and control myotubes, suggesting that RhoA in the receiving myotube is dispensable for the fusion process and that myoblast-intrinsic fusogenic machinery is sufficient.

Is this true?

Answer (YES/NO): YES